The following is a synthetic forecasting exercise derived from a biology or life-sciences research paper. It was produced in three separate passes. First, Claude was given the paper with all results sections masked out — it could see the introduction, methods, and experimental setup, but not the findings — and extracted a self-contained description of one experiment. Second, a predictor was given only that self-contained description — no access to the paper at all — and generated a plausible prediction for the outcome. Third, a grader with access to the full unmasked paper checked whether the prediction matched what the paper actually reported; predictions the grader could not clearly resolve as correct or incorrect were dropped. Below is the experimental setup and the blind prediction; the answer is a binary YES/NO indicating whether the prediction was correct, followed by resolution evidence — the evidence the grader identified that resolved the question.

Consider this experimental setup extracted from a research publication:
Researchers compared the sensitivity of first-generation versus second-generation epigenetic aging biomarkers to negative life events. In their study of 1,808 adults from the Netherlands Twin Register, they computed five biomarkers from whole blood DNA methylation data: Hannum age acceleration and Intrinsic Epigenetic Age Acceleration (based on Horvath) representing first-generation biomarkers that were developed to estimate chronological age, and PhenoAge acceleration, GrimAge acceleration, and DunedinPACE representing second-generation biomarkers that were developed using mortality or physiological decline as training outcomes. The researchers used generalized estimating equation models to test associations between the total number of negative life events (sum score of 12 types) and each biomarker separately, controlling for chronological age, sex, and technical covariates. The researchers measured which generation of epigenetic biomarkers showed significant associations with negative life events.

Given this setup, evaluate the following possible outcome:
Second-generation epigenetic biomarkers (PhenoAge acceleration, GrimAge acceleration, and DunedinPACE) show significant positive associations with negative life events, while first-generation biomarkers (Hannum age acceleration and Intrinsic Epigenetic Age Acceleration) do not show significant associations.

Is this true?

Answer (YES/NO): NO